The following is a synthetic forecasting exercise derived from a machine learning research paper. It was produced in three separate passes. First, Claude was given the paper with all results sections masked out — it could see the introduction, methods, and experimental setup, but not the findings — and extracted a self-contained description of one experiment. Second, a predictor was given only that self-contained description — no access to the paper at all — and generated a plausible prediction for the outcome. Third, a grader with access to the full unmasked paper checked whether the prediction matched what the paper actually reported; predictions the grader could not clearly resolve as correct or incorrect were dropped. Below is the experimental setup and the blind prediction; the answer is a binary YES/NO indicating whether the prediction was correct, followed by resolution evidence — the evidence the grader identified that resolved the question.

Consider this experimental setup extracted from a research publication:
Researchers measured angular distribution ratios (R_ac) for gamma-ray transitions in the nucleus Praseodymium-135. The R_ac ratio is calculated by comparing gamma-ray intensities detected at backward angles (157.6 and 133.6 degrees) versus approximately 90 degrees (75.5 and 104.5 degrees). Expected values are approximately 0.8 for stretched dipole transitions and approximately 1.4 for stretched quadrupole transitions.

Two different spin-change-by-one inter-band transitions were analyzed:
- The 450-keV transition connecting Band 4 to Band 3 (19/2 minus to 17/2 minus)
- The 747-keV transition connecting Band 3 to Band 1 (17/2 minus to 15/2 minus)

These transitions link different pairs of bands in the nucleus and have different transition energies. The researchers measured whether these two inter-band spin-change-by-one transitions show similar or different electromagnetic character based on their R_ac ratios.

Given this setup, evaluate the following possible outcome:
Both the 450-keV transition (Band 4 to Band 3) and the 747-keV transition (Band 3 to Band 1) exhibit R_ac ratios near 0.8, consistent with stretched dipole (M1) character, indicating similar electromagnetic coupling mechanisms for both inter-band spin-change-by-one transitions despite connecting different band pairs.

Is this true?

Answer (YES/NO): NO